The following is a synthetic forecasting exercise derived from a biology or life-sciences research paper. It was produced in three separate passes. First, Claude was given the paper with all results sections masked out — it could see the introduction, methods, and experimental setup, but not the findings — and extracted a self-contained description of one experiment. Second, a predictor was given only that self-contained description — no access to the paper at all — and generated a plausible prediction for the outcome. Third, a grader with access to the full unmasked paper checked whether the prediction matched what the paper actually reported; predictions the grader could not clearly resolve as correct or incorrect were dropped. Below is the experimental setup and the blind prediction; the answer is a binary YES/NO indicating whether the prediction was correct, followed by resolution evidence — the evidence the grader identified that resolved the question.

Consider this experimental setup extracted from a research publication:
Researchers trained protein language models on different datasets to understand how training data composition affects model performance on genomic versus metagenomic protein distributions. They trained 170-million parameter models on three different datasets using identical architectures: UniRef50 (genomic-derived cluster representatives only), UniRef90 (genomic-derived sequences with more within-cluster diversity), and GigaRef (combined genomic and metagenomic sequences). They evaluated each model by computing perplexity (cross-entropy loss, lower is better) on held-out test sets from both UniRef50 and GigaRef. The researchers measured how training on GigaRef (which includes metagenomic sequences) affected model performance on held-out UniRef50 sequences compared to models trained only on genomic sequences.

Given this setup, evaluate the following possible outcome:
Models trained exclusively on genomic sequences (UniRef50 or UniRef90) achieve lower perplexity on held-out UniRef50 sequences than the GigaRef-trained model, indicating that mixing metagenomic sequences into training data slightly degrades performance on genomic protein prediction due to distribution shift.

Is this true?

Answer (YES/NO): YES